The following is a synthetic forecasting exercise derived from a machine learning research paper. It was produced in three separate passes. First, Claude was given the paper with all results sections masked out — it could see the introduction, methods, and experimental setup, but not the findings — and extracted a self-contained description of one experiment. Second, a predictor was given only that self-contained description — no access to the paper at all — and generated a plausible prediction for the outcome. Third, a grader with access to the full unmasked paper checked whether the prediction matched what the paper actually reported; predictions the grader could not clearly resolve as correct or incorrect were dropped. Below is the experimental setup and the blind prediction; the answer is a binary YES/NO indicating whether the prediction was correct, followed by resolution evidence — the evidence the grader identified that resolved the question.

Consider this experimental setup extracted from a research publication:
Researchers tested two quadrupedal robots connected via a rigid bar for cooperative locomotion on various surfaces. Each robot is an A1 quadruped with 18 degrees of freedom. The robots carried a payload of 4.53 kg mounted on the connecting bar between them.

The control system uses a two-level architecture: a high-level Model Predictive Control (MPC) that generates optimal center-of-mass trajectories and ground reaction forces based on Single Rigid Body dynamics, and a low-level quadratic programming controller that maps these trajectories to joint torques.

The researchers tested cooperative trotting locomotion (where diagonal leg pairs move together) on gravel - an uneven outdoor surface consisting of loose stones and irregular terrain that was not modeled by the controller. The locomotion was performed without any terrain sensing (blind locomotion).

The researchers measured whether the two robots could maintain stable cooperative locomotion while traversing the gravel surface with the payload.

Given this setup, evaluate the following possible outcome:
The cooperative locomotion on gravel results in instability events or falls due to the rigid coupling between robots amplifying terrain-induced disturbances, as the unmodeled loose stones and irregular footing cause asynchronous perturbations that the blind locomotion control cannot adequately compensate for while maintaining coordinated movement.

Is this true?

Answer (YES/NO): NO